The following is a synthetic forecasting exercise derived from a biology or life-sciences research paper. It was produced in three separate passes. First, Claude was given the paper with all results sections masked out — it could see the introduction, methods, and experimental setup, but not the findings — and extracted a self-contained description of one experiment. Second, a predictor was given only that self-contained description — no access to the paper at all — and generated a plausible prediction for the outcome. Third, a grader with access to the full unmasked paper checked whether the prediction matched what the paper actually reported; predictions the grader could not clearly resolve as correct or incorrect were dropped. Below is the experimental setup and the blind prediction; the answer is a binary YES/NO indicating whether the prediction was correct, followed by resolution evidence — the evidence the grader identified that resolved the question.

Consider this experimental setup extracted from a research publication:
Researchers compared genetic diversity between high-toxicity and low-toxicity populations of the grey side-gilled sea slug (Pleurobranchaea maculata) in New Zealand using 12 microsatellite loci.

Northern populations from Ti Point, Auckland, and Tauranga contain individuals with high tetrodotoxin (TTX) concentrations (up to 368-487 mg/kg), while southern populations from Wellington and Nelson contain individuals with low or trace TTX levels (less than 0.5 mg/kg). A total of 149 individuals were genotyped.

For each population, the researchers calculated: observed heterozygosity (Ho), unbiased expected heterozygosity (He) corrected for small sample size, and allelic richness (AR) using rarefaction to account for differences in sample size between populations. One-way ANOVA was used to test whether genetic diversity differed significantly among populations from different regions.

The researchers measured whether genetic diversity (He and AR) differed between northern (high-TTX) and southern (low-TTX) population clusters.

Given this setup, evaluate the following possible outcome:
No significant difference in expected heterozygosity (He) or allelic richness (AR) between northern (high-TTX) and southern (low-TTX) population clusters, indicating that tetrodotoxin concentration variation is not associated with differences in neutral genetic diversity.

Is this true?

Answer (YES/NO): YES